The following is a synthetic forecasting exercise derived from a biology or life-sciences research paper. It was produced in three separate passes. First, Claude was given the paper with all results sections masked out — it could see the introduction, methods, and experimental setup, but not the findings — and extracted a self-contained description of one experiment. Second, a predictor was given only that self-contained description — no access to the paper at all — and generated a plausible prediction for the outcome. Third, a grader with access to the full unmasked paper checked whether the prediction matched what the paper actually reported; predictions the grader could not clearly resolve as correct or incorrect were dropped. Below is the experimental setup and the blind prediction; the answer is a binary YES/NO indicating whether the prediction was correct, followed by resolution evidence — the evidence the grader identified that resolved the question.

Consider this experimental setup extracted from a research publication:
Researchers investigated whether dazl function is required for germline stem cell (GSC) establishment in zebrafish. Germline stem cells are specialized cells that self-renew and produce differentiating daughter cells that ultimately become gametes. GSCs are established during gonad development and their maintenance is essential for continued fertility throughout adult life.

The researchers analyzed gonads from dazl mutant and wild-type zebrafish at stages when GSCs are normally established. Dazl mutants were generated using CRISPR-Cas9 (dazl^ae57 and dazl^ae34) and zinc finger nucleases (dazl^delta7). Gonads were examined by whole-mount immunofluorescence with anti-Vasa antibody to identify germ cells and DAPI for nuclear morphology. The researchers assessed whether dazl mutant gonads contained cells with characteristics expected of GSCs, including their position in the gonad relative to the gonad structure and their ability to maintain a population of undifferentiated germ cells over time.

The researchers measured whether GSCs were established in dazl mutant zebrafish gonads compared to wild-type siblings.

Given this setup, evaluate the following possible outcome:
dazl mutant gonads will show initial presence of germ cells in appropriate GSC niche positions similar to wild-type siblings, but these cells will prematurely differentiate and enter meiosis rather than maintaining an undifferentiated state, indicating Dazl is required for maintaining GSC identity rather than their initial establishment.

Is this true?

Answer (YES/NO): NO